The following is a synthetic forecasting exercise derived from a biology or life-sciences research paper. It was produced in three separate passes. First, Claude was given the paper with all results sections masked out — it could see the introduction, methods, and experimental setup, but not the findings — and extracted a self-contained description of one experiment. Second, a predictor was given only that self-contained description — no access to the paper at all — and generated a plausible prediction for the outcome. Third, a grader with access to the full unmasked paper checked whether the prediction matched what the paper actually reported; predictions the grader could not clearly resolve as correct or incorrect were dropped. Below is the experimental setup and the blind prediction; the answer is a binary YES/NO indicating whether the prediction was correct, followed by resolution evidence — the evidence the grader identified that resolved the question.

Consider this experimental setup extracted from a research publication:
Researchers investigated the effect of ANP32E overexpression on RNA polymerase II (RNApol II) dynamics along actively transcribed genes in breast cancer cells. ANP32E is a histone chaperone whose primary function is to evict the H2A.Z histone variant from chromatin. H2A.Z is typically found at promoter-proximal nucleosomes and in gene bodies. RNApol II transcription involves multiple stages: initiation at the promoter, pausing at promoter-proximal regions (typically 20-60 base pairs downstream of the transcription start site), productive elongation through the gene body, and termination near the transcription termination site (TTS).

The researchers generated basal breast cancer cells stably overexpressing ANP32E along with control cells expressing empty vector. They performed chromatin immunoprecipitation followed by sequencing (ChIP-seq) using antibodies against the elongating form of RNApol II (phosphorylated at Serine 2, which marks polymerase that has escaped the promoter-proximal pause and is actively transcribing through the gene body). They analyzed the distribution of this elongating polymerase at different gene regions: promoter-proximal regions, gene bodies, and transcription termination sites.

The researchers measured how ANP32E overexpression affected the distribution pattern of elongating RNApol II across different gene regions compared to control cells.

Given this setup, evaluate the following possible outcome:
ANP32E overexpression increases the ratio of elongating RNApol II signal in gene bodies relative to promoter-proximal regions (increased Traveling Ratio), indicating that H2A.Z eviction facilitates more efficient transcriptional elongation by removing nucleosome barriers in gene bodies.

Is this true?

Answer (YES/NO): NO